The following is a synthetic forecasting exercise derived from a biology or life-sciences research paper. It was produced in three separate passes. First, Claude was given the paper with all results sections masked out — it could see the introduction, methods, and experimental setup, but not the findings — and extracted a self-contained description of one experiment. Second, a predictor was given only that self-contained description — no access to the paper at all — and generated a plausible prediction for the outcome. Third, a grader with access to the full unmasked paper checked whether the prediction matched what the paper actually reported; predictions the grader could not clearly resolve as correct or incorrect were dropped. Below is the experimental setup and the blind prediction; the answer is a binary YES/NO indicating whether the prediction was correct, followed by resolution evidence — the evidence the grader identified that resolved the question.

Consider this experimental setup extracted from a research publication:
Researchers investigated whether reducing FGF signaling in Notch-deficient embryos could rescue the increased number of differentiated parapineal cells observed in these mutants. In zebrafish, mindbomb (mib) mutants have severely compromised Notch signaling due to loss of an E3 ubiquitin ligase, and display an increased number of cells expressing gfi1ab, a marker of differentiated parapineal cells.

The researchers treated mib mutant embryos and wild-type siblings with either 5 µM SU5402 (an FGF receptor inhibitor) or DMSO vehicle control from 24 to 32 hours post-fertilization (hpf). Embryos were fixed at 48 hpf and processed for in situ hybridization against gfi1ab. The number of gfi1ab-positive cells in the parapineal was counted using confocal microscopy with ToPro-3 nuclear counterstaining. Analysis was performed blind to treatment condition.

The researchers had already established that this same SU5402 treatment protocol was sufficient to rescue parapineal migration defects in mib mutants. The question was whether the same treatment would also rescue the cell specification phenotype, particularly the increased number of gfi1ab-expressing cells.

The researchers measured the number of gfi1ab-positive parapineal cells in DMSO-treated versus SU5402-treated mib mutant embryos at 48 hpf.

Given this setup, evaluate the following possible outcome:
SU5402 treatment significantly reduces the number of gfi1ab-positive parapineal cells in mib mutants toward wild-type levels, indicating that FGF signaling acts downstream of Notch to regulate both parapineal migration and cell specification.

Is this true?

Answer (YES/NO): NO